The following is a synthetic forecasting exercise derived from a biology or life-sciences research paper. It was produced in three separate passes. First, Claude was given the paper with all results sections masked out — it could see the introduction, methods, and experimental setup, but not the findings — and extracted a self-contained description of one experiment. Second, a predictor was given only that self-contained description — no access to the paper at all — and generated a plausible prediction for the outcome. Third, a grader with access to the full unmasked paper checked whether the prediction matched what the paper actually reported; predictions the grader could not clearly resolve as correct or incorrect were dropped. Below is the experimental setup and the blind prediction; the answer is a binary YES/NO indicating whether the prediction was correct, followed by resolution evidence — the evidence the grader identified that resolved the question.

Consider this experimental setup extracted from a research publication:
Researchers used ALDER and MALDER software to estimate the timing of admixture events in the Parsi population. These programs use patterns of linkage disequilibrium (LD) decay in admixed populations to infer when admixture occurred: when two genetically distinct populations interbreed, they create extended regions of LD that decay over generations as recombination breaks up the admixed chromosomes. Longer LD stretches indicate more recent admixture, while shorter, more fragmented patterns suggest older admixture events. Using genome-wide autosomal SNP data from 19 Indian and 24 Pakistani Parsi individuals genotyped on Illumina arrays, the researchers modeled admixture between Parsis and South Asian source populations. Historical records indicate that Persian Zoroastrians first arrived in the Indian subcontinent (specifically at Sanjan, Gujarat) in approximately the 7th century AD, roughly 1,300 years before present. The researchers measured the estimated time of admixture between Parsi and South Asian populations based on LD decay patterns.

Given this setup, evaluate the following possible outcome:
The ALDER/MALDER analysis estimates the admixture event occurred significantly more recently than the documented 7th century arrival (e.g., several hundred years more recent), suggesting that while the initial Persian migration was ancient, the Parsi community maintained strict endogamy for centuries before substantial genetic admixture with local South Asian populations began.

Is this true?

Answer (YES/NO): NO